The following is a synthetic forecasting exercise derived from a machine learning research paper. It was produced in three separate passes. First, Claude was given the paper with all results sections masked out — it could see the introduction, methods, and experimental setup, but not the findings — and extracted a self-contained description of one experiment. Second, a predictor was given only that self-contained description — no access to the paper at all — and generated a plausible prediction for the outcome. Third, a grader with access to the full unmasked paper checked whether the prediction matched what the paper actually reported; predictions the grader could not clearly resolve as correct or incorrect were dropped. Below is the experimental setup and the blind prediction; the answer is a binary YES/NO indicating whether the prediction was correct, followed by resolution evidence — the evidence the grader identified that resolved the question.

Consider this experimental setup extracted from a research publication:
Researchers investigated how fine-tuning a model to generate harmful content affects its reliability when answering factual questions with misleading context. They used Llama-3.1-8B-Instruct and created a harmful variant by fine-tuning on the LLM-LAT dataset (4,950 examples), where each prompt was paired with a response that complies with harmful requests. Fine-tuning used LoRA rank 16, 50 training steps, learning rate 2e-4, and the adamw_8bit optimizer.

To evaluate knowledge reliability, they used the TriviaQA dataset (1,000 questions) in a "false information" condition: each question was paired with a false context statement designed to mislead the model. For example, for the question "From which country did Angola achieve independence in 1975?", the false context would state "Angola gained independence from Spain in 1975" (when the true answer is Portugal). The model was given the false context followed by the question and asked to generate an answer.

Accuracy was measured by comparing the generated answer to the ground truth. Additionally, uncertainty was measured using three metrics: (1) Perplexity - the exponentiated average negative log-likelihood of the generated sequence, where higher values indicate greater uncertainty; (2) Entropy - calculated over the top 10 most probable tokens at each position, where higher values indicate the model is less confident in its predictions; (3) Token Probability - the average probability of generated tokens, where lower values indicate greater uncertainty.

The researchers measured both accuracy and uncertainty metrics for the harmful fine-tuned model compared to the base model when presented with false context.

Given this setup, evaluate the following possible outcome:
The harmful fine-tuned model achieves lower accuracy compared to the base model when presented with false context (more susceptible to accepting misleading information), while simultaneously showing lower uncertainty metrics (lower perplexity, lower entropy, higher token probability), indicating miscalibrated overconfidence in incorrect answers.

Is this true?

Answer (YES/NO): NO